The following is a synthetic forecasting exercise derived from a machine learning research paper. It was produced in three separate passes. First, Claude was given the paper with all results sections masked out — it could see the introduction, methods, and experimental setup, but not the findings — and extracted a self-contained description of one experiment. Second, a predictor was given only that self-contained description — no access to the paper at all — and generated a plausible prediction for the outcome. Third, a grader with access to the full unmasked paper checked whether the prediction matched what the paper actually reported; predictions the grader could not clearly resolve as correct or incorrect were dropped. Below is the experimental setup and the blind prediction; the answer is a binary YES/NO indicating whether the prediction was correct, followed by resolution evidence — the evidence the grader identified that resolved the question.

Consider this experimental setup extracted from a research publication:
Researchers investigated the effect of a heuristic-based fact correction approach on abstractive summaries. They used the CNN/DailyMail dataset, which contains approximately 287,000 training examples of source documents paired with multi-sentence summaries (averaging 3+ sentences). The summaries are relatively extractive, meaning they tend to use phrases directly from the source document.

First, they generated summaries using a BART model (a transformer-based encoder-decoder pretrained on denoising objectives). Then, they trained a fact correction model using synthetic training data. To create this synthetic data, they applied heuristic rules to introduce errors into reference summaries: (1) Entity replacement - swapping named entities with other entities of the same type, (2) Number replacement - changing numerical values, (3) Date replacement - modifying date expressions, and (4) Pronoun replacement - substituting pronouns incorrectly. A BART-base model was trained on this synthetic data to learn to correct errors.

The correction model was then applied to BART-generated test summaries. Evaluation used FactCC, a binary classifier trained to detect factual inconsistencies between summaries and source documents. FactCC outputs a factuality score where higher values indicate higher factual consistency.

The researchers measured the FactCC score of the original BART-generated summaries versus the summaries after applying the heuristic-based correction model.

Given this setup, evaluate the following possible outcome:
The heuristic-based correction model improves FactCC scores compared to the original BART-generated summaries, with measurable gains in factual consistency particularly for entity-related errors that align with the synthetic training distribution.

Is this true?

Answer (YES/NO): NO